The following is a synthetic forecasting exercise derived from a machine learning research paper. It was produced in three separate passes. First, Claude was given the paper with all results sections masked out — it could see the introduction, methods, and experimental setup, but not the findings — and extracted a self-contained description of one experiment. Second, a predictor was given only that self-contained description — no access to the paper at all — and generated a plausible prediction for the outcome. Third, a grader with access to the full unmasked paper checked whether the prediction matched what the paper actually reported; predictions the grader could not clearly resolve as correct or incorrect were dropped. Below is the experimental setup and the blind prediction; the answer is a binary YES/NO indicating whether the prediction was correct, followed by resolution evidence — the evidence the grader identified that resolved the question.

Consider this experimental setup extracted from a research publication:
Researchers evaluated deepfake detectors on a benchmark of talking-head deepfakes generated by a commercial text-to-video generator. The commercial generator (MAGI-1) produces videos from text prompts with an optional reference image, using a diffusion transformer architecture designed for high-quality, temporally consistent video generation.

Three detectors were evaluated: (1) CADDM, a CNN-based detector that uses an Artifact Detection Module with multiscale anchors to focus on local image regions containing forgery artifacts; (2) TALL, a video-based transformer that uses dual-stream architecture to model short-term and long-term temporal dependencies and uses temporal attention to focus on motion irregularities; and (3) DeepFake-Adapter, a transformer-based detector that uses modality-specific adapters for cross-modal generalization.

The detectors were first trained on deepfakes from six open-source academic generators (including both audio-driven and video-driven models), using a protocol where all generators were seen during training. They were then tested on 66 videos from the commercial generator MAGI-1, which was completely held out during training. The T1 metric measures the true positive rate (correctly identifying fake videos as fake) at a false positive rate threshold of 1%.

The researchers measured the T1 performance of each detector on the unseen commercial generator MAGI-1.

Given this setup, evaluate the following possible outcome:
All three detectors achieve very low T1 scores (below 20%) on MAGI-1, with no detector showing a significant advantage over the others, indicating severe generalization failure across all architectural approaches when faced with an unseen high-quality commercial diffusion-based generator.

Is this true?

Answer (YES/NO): NO